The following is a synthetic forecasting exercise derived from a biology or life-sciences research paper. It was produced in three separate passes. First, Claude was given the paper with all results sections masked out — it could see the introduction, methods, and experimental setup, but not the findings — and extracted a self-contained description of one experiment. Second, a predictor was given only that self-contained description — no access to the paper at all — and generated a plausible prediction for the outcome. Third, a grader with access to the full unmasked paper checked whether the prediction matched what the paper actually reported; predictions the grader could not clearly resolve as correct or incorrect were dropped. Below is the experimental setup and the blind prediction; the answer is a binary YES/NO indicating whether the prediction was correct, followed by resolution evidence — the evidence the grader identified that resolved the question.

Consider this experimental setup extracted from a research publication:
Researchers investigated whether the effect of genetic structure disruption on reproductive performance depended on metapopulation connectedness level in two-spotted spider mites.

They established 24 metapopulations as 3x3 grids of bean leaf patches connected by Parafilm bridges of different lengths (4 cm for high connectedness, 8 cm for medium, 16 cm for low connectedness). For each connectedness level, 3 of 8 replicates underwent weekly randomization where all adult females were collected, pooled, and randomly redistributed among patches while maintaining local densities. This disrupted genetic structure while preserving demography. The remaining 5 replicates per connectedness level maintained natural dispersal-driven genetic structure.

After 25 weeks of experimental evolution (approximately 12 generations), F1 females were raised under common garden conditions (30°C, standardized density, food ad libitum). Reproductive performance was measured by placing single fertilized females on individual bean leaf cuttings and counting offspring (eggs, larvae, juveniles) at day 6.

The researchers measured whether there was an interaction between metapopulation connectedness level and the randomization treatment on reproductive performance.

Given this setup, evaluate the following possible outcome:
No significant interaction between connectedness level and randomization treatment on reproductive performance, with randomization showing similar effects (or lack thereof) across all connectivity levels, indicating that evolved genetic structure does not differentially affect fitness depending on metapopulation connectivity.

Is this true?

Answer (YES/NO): YES